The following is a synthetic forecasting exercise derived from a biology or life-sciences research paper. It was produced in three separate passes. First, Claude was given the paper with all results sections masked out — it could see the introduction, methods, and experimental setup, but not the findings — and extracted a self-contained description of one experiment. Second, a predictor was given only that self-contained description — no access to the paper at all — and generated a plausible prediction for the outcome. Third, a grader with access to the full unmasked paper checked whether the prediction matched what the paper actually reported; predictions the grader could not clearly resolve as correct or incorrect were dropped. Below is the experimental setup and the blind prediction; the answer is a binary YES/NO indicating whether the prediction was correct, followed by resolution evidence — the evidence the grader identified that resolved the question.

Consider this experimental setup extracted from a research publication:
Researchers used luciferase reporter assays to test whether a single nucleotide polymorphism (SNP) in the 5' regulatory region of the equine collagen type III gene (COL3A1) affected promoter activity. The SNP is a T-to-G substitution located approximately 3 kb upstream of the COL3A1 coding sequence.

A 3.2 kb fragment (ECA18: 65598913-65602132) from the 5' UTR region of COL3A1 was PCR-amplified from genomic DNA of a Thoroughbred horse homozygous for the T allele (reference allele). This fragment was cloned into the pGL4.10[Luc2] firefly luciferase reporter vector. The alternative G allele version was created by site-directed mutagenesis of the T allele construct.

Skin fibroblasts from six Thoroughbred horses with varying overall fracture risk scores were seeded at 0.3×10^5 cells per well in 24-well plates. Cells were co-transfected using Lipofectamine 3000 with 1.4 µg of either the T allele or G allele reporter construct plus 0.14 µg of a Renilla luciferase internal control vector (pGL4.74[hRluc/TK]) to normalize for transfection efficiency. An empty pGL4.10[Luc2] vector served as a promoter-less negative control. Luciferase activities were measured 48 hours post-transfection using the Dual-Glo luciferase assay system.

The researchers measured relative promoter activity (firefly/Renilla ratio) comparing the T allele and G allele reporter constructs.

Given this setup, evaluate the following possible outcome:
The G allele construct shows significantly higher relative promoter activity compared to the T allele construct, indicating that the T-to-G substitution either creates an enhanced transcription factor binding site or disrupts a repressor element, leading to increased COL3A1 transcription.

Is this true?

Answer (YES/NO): NO